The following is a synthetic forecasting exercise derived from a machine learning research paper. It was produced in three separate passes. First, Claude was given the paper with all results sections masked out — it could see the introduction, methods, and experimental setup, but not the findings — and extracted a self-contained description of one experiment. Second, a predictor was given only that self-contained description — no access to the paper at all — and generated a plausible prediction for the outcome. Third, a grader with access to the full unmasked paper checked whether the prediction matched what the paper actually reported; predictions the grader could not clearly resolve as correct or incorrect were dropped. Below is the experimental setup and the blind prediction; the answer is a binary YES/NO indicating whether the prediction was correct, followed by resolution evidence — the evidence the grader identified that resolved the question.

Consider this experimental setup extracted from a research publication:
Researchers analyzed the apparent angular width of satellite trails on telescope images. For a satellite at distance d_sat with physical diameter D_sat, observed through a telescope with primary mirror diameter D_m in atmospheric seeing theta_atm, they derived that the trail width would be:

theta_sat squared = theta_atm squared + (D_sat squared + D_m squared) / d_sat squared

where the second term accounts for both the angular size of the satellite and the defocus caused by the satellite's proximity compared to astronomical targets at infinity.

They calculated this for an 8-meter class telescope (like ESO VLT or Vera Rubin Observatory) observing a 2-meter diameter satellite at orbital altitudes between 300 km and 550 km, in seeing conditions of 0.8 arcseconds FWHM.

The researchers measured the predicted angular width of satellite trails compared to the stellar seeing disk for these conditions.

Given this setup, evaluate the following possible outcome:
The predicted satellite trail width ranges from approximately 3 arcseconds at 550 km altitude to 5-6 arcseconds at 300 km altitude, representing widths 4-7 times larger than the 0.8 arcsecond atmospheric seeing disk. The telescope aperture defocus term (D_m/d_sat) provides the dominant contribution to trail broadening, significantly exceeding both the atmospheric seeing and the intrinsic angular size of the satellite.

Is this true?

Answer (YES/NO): YES